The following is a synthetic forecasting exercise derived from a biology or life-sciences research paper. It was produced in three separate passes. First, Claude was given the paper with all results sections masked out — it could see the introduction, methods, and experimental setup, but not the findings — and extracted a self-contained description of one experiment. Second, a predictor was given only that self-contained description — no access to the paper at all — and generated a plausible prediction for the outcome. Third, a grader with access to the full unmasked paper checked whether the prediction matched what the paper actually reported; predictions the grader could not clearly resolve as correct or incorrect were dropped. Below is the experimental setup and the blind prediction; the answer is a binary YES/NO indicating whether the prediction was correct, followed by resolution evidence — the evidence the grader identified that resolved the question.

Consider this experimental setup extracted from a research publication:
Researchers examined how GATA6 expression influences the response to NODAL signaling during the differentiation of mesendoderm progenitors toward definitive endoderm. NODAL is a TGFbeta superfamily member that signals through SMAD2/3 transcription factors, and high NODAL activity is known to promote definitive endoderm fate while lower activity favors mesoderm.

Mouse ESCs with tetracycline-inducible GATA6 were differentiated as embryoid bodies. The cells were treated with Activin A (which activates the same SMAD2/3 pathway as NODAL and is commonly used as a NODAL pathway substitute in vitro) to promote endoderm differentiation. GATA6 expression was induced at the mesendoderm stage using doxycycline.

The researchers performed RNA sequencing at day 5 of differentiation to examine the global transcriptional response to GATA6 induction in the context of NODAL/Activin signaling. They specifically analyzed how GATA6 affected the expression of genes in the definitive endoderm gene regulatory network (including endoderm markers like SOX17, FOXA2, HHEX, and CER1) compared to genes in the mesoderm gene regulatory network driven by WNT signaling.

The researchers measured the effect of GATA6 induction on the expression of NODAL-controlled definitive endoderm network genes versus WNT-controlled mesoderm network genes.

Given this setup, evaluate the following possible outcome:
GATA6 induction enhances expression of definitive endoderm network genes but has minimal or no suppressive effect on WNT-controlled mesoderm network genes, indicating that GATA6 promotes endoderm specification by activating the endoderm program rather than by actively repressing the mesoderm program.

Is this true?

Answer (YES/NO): NO